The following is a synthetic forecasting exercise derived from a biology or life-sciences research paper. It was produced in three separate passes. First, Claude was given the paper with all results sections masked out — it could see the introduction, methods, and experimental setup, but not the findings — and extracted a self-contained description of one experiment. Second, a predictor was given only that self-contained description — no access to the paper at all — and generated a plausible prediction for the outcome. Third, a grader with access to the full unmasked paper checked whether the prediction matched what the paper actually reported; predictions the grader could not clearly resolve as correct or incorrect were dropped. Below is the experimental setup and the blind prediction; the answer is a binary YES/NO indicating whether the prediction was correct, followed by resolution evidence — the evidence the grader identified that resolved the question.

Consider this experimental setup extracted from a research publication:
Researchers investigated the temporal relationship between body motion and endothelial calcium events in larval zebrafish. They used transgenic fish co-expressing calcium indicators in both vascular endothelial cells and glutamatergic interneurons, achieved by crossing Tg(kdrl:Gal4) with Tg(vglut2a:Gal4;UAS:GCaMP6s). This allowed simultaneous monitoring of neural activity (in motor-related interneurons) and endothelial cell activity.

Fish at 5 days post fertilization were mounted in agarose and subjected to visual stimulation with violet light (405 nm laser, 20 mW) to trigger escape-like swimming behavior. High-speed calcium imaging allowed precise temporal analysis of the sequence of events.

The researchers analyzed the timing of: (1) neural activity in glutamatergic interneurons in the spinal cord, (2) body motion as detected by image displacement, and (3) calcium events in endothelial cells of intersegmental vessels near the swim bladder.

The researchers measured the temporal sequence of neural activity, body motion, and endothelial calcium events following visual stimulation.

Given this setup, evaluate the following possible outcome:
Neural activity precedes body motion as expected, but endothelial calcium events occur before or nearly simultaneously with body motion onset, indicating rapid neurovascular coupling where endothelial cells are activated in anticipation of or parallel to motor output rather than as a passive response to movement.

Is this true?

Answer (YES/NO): NO